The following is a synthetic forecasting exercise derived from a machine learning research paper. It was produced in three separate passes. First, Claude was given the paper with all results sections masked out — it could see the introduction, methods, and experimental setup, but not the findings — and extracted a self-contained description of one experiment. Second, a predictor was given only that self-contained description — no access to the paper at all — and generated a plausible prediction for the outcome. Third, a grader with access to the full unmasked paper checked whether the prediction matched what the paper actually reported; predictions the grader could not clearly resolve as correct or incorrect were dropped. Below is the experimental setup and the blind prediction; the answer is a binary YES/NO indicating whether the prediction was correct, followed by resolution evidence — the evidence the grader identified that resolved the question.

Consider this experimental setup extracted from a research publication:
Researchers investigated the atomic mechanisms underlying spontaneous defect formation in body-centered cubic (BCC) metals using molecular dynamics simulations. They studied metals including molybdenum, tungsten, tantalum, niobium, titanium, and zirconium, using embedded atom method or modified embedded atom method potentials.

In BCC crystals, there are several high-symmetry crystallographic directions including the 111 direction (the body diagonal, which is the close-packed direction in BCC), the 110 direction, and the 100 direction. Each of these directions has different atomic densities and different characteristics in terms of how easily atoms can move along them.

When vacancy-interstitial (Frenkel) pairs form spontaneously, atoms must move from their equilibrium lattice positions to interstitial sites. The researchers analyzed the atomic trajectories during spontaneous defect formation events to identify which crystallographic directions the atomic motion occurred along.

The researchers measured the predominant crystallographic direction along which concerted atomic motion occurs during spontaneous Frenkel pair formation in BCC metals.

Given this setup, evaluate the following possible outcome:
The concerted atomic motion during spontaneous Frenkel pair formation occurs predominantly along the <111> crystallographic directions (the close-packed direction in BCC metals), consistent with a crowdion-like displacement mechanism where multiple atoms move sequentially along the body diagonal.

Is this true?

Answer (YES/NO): YES